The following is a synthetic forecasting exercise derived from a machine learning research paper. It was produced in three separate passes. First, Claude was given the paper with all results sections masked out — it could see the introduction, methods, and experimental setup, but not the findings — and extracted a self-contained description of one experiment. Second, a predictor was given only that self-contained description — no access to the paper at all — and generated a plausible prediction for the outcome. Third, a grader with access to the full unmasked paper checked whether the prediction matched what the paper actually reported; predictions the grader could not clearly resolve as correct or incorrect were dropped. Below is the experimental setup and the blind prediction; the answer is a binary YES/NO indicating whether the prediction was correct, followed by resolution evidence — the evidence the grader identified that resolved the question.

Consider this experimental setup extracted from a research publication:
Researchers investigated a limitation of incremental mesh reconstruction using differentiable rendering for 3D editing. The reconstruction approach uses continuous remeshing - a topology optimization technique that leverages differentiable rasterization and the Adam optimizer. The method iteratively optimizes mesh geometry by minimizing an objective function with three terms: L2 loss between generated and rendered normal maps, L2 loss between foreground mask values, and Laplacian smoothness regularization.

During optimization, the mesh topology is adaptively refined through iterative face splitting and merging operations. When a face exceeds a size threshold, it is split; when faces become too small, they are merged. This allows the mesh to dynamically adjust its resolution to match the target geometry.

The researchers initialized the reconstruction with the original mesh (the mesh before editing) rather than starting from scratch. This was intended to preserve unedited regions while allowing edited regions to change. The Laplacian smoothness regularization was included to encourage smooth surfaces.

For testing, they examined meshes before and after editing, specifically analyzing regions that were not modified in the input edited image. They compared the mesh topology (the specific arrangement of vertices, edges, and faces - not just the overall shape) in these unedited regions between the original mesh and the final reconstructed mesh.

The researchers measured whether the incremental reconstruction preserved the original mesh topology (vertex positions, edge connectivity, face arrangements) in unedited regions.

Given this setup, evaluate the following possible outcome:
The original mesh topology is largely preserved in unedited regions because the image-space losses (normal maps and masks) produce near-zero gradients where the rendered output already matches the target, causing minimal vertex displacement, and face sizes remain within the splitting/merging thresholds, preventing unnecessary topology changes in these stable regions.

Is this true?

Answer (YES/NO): NO